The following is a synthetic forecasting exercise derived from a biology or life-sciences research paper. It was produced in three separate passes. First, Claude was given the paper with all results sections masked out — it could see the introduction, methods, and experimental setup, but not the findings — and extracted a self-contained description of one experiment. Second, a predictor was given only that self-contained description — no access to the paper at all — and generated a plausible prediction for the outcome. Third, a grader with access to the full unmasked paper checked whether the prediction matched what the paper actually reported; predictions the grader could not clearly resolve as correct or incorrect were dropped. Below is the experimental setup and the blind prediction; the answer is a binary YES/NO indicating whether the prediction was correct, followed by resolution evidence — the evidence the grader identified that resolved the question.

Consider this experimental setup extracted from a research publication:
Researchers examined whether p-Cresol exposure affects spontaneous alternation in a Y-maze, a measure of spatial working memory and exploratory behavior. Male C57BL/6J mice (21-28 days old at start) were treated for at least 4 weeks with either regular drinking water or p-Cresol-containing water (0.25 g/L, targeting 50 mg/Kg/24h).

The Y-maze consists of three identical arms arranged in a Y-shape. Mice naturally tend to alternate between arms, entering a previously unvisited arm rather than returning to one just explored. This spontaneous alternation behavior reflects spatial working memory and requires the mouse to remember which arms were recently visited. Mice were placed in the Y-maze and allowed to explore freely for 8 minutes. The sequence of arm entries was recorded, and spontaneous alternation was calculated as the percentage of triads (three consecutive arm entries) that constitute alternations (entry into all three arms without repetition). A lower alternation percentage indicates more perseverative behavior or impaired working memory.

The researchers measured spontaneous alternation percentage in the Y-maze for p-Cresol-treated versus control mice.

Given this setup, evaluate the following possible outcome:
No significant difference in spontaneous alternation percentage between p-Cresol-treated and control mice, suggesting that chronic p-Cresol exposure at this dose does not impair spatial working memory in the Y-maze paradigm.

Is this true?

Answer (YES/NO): NO